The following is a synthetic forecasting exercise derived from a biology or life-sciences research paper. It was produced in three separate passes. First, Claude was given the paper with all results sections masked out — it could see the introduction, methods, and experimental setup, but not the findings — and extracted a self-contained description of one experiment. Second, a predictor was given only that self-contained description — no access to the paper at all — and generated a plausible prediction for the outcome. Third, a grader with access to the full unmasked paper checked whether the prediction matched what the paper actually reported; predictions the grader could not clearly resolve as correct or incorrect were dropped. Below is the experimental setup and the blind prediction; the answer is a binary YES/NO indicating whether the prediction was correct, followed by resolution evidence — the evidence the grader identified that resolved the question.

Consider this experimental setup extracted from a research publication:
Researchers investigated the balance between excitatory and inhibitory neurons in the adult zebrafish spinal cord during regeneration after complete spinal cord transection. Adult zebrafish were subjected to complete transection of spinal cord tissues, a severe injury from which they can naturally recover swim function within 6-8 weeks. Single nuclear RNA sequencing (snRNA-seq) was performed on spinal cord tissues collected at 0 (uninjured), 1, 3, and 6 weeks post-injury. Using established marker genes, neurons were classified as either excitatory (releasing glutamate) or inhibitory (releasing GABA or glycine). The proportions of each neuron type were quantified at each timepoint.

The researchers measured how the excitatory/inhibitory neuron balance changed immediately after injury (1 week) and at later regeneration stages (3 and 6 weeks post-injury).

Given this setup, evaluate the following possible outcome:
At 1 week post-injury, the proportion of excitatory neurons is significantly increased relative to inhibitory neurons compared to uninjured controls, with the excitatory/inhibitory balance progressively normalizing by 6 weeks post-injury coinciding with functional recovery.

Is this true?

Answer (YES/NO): YES